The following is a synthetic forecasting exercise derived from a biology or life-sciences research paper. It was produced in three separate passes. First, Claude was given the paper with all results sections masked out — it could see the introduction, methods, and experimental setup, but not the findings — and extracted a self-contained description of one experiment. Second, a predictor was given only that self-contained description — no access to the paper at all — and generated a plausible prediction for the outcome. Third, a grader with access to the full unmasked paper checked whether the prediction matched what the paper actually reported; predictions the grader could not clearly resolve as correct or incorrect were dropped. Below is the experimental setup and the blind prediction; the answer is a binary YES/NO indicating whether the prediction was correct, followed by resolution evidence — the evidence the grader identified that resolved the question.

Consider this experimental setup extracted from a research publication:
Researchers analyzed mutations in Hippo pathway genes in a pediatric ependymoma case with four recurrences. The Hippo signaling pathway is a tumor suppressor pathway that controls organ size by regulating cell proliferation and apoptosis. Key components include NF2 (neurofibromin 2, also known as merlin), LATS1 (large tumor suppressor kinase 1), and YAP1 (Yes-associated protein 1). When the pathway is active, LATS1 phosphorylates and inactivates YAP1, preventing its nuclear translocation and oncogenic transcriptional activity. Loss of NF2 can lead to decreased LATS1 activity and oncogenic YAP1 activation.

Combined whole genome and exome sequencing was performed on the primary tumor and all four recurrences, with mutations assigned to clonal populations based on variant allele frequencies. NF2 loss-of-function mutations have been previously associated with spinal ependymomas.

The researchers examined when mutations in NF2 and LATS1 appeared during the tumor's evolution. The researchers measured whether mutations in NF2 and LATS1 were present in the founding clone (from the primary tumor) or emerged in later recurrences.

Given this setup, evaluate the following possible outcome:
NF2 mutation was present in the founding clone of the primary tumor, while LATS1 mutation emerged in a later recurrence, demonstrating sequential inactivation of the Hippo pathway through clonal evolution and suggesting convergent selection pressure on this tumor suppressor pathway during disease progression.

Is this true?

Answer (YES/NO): NO